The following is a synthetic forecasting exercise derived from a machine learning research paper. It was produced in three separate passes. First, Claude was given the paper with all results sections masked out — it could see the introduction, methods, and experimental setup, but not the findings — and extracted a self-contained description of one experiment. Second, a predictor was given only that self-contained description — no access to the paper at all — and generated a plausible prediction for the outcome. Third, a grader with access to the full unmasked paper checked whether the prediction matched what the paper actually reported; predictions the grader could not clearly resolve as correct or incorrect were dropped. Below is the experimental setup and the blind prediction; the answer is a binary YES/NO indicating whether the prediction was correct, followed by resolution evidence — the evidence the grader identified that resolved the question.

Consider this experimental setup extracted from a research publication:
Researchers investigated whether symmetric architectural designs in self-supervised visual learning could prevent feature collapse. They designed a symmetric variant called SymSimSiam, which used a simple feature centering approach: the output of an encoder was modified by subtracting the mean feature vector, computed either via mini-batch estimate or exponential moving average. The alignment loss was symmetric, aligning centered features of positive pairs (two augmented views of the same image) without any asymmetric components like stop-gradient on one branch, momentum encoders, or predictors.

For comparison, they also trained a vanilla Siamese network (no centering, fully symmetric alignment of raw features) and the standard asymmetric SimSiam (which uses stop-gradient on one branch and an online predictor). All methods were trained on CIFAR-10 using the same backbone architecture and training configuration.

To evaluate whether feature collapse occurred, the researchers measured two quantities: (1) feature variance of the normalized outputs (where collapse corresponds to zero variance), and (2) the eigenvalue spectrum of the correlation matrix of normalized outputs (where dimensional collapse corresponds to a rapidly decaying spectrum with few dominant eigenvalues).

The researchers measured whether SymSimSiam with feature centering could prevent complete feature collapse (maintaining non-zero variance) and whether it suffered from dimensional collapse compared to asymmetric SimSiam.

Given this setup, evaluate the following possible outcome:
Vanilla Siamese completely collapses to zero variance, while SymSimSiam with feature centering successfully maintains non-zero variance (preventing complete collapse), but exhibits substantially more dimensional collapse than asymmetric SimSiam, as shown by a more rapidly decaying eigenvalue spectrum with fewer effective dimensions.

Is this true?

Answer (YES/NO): YES